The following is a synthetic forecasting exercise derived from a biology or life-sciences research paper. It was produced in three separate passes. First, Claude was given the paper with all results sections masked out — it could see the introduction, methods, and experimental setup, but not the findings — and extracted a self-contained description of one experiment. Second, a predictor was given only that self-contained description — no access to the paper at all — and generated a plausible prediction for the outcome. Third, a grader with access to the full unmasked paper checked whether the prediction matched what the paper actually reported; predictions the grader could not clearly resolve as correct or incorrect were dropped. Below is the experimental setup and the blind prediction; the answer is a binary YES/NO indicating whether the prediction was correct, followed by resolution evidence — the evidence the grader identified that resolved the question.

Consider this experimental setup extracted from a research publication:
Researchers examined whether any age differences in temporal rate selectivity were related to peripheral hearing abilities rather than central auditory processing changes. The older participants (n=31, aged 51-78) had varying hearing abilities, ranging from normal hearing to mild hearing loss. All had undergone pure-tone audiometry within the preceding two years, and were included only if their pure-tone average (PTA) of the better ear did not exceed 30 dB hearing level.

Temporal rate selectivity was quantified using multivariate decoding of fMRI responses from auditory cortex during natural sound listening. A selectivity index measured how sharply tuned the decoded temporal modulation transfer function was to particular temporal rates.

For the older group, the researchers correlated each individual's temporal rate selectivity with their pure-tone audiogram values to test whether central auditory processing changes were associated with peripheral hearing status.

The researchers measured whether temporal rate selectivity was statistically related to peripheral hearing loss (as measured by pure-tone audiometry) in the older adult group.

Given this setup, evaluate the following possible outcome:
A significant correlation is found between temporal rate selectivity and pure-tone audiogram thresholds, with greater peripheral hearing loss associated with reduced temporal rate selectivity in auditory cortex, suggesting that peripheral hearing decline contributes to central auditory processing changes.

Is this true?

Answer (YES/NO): NO